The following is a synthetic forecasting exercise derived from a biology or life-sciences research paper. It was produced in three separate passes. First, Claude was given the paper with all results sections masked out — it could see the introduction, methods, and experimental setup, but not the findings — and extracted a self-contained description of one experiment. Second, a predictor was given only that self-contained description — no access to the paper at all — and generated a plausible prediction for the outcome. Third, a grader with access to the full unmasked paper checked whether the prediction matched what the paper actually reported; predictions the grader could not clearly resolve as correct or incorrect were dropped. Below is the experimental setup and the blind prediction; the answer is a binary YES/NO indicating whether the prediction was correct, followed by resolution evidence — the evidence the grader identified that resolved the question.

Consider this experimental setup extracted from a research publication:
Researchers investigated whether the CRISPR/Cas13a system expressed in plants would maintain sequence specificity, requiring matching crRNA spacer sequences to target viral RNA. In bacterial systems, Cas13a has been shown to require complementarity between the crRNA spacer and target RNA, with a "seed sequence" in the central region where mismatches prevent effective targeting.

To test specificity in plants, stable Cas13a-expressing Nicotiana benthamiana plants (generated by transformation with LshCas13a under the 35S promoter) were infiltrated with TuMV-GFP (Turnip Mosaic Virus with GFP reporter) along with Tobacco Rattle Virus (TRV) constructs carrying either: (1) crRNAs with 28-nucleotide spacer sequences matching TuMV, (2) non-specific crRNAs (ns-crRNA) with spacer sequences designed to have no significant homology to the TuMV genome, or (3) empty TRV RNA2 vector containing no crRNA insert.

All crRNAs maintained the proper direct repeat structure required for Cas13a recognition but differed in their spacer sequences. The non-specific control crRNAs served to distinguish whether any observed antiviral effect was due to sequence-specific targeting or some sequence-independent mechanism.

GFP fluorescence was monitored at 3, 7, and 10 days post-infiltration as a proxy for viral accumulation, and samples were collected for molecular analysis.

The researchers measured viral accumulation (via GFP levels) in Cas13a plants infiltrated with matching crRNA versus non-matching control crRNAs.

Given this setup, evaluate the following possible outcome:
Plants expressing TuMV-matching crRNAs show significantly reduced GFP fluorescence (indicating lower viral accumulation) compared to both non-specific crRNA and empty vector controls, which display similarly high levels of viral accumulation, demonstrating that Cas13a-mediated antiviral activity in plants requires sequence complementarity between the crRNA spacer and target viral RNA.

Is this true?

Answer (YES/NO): YES